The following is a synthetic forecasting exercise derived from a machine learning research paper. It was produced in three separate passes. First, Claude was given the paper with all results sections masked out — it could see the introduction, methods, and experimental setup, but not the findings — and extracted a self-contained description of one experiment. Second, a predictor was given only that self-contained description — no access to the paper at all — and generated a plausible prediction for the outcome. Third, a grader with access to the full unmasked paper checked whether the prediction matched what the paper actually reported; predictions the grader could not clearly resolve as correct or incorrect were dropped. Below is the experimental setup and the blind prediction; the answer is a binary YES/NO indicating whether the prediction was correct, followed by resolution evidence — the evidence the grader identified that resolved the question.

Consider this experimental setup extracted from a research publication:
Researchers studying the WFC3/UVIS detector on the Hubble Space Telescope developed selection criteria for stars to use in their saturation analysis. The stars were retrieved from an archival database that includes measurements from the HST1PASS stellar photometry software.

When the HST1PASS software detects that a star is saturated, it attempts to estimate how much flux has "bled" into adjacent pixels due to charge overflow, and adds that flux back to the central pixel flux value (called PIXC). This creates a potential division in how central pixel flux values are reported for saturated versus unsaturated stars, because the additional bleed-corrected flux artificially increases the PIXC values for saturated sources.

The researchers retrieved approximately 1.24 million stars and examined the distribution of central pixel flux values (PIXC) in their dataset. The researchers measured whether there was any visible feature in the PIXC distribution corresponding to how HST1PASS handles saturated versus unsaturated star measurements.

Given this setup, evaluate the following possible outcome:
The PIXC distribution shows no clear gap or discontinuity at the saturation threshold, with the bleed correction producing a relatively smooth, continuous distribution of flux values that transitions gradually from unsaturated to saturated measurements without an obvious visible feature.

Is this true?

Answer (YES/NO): NO